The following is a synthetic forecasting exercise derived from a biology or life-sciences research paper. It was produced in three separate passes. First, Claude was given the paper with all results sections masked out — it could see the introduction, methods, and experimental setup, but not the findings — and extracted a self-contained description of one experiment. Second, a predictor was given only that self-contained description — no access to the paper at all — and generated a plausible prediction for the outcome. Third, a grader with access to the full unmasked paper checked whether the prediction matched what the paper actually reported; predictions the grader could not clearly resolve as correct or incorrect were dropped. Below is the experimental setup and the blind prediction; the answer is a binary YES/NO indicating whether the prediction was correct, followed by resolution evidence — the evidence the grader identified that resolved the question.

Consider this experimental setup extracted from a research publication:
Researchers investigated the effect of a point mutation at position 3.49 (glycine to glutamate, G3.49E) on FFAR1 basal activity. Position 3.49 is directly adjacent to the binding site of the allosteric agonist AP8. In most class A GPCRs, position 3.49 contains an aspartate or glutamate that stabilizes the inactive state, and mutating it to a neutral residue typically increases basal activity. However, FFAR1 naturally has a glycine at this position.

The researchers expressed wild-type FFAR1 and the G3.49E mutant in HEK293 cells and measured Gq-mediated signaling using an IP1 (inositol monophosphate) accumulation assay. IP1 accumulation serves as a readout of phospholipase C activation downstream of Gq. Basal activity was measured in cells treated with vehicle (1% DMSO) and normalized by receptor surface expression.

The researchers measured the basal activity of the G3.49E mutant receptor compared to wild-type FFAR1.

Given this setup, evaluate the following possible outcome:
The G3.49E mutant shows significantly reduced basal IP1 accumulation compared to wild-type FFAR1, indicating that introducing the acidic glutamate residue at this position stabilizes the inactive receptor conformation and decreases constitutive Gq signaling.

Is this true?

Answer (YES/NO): NO